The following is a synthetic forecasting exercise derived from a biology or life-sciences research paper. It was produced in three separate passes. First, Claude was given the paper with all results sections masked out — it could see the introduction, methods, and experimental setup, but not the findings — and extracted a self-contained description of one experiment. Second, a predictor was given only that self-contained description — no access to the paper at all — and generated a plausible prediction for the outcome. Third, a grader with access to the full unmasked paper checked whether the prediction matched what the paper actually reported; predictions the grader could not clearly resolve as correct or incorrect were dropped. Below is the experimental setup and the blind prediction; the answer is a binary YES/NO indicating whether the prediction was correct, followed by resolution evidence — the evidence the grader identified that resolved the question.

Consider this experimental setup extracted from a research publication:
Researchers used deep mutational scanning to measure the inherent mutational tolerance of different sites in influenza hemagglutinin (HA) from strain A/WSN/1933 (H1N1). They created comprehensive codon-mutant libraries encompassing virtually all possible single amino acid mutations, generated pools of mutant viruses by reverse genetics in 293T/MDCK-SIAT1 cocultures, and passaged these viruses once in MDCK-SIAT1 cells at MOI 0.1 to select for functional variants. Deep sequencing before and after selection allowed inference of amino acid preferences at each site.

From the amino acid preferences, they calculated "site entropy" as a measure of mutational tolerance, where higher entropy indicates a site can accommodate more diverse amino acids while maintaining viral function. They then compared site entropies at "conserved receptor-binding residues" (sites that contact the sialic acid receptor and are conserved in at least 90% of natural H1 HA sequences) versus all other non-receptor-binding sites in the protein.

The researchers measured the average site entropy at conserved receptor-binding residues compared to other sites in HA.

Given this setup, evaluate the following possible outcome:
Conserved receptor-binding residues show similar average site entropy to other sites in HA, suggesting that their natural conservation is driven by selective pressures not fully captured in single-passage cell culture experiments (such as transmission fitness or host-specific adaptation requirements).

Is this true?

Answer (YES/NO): NO